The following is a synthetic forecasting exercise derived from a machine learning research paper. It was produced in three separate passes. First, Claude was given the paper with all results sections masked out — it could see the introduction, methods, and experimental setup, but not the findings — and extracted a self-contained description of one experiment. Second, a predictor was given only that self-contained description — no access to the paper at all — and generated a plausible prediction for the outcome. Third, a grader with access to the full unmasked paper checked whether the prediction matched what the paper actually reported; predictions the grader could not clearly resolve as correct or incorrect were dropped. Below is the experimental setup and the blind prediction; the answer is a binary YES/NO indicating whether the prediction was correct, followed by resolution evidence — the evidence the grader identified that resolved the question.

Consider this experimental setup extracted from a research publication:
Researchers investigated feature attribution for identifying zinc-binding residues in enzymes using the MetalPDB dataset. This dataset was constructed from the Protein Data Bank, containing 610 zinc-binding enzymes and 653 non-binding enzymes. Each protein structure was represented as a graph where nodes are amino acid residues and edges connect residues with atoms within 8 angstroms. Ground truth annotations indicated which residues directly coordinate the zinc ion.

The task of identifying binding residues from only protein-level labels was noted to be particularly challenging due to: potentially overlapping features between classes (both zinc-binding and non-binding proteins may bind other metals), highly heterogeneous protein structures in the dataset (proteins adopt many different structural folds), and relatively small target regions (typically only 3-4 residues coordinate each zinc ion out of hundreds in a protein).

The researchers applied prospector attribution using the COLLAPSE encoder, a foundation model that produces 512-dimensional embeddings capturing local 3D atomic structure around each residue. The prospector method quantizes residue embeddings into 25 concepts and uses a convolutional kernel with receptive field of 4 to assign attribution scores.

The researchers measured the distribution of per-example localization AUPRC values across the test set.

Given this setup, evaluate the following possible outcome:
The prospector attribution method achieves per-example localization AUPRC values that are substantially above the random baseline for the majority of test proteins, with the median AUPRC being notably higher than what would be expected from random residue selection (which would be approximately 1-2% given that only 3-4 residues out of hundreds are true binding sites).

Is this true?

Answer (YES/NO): YES